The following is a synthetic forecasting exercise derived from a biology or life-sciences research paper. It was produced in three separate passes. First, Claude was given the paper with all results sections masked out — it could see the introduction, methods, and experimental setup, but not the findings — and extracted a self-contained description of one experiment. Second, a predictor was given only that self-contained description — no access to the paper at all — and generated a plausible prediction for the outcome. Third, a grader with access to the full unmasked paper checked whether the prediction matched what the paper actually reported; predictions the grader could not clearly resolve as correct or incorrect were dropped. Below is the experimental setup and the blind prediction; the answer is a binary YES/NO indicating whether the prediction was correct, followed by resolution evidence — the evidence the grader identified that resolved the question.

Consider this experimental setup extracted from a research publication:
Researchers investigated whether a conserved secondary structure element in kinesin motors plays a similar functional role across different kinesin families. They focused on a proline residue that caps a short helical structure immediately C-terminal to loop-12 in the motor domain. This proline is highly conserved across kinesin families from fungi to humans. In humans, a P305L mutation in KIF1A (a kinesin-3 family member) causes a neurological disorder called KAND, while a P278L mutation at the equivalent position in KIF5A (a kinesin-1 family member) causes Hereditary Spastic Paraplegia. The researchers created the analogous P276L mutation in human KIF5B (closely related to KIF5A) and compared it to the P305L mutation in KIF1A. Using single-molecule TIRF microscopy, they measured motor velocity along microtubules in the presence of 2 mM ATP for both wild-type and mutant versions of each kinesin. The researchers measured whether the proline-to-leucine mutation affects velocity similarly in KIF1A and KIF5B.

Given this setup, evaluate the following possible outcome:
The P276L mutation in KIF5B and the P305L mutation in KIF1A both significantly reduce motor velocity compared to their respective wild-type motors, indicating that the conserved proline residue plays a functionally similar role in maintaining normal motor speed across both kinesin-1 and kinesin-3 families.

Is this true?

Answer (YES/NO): NO